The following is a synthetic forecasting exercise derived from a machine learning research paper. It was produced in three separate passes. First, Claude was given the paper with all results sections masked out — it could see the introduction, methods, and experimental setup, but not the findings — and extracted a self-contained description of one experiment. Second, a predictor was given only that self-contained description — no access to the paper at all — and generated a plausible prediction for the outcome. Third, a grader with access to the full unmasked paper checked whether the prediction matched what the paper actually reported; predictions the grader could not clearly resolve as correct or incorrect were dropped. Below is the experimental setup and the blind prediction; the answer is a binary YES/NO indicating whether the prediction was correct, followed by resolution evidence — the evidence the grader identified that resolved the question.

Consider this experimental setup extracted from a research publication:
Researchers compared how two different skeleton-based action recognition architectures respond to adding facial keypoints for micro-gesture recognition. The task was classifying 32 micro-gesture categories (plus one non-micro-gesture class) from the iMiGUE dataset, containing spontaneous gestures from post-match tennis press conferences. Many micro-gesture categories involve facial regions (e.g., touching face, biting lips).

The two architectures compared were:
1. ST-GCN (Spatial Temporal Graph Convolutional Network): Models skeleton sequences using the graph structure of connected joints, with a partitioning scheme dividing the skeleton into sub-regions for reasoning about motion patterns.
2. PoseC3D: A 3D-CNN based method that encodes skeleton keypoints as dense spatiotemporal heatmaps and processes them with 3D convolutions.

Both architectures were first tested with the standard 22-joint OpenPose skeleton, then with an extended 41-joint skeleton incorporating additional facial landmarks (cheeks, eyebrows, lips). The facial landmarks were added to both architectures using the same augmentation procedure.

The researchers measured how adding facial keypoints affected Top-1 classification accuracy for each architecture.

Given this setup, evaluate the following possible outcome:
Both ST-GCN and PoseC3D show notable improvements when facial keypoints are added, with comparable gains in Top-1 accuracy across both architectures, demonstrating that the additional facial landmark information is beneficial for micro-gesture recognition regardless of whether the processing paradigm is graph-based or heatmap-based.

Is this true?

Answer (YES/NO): NO